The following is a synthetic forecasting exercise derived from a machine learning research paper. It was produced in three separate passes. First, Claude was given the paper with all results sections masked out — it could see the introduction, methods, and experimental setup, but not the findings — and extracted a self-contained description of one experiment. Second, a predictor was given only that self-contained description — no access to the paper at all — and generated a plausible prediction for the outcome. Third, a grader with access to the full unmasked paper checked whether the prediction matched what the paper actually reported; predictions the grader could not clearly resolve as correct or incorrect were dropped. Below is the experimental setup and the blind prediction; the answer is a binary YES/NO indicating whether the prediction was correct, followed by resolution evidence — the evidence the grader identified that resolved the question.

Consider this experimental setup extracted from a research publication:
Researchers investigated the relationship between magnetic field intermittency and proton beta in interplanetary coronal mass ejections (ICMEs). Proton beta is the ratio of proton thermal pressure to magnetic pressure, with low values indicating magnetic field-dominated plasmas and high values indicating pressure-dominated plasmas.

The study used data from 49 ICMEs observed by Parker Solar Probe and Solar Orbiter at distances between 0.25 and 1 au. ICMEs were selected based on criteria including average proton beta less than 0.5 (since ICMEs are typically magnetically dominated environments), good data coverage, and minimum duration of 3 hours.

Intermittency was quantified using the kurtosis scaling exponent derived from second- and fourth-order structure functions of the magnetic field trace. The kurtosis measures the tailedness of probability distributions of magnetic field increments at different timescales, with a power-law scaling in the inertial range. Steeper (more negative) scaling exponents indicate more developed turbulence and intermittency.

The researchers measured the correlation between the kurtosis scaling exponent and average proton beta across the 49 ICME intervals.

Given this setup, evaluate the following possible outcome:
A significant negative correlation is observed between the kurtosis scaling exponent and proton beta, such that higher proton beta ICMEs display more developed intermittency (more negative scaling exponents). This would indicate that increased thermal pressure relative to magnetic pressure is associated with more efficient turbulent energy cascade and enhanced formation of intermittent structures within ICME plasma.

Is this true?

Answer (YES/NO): NO